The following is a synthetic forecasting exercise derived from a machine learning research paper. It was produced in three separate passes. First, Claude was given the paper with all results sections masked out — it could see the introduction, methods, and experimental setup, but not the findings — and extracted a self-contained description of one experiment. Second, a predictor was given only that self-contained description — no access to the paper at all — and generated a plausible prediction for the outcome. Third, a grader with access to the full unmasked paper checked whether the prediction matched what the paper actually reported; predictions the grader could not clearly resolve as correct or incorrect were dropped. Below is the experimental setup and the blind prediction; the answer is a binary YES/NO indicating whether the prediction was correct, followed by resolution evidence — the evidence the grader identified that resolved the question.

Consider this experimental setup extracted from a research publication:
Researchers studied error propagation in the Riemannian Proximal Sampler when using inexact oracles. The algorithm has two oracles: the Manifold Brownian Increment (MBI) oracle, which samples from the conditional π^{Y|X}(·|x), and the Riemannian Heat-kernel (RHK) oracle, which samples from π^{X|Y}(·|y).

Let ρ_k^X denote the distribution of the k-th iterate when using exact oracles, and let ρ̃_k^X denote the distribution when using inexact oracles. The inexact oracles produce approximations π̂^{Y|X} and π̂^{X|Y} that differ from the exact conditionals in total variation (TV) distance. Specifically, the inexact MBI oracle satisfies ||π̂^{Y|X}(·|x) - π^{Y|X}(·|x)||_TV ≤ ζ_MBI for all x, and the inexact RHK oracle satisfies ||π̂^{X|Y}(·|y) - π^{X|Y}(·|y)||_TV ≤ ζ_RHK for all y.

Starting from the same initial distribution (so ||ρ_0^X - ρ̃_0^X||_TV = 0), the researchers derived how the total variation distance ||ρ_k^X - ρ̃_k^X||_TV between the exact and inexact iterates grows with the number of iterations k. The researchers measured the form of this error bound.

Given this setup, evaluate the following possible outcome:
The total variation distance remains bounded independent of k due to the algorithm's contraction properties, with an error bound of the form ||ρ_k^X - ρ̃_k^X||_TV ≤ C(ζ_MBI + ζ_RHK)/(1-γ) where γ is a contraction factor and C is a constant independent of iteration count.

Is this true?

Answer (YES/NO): NO